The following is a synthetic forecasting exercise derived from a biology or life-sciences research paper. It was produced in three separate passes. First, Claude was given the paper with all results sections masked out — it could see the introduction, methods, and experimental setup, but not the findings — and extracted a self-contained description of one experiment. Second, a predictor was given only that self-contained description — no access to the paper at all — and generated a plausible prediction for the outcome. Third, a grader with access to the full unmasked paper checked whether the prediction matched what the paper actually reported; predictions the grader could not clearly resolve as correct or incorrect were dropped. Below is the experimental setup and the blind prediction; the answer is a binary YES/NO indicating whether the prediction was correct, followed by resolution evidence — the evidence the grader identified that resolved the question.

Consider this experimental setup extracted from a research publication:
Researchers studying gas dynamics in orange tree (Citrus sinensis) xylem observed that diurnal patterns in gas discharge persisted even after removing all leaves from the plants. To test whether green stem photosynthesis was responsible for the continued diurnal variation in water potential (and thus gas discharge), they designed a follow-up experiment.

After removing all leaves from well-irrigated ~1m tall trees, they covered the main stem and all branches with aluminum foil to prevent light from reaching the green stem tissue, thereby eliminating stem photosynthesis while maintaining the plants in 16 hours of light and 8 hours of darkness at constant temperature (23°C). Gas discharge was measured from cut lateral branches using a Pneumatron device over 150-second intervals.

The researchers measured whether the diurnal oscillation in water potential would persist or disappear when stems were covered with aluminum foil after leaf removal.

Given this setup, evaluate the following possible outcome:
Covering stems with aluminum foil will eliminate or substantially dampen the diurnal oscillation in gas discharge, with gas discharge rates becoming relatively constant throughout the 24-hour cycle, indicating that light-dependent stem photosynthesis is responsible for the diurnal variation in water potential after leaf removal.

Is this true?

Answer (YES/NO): YES